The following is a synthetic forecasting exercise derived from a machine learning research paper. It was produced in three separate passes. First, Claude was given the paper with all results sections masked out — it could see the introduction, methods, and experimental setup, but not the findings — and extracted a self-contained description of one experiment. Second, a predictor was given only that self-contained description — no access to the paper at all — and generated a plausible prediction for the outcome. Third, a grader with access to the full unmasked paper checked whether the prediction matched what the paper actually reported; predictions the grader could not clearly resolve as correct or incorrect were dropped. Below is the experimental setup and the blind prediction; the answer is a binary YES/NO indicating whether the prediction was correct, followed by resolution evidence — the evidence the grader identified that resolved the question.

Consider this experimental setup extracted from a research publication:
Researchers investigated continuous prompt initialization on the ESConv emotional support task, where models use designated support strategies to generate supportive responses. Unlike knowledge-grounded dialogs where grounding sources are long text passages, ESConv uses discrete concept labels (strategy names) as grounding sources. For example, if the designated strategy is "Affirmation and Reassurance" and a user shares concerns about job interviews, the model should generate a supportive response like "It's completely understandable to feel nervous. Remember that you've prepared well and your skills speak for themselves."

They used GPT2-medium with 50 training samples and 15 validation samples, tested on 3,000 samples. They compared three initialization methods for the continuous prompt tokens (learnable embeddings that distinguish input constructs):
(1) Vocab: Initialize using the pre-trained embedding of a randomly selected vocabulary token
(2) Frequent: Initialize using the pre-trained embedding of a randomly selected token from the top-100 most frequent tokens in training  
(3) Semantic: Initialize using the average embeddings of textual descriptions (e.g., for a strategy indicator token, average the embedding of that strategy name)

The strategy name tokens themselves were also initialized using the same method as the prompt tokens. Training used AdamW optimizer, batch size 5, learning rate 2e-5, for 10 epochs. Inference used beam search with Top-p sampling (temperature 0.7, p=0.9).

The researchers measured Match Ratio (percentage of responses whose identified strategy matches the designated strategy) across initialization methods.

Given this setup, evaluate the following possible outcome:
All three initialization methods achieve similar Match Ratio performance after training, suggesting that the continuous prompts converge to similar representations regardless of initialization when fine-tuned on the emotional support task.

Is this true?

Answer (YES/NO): NO